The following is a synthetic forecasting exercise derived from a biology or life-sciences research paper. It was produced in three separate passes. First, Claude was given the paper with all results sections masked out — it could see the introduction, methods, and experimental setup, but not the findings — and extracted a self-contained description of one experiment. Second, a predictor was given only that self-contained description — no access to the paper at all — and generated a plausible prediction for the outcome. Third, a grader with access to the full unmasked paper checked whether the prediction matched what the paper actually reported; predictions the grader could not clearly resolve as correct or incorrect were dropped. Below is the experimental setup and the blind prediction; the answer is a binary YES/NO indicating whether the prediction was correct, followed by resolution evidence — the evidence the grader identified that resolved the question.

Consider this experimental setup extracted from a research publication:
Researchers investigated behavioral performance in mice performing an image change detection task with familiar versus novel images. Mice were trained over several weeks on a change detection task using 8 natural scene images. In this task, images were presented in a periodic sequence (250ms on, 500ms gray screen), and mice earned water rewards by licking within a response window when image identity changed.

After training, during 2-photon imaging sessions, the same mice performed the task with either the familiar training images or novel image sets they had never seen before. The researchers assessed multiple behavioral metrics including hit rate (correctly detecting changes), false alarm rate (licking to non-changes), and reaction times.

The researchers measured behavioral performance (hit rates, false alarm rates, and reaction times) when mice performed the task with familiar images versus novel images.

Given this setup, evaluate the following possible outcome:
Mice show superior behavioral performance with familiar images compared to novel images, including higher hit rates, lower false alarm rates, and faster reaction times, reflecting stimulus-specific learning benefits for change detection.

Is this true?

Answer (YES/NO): NO